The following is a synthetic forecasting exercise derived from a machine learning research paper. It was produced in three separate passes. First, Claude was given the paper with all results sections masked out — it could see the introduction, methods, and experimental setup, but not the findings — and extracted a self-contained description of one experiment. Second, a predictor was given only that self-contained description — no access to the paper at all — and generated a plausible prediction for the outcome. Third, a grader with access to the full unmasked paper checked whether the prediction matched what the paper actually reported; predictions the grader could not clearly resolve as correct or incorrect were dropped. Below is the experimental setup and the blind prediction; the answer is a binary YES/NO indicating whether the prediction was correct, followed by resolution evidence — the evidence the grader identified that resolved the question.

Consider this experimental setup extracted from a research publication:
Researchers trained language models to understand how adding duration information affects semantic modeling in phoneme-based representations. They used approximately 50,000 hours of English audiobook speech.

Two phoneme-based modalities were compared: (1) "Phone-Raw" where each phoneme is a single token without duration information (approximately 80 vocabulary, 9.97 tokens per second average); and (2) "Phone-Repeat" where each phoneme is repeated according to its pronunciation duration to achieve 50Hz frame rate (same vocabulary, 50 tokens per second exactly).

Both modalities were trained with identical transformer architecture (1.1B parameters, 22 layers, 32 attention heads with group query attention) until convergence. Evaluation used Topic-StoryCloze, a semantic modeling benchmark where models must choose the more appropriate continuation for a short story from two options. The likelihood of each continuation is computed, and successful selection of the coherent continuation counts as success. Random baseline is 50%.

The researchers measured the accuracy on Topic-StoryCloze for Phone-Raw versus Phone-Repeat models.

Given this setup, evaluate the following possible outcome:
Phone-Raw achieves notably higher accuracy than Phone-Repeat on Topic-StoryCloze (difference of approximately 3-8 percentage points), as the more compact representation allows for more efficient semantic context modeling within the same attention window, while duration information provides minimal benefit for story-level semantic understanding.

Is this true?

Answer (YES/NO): YES